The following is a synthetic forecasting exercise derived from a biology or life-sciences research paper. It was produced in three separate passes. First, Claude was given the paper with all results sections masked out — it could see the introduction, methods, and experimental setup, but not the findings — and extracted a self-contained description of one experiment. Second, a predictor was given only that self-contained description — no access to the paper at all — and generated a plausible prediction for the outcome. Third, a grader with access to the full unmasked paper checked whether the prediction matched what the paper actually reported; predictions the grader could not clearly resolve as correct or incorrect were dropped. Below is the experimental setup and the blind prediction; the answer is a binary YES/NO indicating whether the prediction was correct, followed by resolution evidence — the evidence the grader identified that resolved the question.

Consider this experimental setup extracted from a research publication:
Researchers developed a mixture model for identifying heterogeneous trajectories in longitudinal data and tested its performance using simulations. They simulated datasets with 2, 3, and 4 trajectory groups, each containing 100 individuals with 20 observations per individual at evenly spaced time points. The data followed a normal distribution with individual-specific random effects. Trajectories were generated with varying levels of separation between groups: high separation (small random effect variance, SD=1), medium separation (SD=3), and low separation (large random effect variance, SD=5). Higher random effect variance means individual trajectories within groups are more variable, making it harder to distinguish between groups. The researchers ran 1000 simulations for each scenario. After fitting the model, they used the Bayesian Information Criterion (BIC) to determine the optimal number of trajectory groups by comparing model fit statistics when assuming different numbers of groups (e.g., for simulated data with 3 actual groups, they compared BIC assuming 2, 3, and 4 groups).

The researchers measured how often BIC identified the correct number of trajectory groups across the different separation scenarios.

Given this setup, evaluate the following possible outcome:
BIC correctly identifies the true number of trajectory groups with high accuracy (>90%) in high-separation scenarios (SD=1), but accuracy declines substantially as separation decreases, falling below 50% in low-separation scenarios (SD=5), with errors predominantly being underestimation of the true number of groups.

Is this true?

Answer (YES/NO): NO